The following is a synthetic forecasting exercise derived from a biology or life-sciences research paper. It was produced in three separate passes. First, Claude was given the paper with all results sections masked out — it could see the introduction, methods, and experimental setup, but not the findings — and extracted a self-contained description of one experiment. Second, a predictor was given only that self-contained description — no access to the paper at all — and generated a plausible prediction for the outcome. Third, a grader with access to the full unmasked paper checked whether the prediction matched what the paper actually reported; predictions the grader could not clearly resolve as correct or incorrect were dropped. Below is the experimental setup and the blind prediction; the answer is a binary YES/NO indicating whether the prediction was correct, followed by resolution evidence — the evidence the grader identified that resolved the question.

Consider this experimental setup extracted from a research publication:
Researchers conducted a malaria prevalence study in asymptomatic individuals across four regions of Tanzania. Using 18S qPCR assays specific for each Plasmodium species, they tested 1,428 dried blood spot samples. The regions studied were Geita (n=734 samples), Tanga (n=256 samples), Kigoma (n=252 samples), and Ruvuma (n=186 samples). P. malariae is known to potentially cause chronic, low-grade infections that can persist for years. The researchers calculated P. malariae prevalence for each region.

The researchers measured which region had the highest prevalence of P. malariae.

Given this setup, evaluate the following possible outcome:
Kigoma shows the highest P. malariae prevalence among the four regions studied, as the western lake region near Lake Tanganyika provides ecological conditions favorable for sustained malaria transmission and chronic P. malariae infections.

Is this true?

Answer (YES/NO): NO